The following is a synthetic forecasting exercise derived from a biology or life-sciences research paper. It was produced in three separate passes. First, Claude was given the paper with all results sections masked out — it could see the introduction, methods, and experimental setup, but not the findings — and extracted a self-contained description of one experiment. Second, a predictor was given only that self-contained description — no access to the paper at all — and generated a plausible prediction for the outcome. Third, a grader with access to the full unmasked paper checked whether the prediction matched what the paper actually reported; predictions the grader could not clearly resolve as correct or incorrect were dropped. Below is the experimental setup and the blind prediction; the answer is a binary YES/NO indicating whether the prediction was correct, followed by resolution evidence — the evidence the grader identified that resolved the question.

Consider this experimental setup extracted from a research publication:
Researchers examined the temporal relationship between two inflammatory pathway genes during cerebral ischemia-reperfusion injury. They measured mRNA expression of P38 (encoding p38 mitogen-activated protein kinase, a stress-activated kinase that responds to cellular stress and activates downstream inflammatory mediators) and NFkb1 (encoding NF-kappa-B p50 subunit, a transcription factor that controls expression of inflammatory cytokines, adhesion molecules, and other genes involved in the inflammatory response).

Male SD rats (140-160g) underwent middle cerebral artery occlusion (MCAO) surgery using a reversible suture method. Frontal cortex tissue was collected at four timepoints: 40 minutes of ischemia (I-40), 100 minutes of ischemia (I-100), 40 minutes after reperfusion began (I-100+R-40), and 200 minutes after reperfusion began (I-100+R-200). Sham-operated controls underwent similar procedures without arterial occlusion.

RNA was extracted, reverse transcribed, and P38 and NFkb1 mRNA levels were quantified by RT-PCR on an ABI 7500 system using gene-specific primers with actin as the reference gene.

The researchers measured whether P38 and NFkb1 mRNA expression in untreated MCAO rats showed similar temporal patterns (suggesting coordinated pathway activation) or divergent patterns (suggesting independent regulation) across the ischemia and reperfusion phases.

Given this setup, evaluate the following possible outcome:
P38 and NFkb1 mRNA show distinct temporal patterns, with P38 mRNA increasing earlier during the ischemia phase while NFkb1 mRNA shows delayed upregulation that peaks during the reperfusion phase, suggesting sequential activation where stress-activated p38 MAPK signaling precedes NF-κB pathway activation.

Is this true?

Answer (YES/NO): NO